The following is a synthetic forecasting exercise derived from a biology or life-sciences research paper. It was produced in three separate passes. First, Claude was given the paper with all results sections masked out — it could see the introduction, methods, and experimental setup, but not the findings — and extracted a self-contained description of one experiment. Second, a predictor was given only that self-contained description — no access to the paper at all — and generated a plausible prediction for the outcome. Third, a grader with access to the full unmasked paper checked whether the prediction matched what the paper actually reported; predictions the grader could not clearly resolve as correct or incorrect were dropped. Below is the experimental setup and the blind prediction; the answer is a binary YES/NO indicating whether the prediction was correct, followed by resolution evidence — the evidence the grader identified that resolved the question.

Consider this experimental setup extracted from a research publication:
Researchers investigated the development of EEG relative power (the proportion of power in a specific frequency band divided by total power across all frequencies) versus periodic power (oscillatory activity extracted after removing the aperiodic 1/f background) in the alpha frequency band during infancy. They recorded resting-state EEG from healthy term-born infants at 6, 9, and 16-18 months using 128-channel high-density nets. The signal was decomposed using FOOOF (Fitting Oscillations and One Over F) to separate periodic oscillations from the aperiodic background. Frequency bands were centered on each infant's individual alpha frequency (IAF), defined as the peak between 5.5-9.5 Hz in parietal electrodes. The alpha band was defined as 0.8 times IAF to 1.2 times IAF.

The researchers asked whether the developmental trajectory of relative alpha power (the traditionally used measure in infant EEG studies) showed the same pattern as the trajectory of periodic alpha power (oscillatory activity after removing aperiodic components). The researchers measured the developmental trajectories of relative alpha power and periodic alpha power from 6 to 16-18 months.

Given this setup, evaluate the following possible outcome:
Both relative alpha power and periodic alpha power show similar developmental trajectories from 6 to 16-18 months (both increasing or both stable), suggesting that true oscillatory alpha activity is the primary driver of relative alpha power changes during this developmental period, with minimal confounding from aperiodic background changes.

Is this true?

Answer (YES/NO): YES